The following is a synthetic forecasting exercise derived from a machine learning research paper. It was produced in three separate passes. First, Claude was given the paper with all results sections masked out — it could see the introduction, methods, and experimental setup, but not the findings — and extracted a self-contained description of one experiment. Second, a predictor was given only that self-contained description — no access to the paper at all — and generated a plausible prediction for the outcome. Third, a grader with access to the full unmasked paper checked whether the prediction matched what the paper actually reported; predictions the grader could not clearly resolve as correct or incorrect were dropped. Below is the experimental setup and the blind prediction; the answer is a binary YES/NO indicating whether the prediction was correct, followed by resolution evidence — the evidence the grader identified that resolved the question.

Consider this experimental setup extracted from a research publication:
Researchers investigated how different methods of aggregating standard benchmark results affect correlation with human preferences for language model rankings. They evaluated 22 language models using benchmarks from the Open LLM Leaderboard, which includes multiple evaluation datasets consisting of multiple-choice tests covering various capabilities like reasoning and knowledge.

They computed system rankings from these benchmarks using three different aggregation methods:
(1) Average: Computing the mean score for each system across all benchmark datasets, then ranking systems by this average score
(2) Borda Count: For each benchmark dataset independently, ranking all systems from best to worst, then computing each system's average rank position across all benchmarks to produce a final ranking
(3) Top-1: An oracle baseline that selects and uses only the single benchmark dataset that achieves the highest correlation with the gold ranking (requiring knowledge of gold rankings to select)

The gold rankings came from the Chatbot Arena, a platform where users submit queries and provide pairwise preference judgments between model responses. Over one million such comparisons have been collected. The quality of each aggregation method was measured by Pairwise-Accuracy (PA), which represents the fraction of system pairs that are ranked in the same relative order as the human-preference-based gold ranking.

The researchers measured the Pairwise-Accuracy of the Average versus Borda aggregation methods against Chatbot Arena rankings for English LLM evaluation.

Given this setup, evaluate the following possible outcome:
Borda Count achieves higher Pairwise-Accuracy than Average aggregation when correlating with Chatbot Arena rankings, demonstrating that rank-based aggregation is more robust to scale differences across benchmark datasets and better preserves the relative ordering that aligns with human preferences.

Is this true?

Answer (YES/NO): YES